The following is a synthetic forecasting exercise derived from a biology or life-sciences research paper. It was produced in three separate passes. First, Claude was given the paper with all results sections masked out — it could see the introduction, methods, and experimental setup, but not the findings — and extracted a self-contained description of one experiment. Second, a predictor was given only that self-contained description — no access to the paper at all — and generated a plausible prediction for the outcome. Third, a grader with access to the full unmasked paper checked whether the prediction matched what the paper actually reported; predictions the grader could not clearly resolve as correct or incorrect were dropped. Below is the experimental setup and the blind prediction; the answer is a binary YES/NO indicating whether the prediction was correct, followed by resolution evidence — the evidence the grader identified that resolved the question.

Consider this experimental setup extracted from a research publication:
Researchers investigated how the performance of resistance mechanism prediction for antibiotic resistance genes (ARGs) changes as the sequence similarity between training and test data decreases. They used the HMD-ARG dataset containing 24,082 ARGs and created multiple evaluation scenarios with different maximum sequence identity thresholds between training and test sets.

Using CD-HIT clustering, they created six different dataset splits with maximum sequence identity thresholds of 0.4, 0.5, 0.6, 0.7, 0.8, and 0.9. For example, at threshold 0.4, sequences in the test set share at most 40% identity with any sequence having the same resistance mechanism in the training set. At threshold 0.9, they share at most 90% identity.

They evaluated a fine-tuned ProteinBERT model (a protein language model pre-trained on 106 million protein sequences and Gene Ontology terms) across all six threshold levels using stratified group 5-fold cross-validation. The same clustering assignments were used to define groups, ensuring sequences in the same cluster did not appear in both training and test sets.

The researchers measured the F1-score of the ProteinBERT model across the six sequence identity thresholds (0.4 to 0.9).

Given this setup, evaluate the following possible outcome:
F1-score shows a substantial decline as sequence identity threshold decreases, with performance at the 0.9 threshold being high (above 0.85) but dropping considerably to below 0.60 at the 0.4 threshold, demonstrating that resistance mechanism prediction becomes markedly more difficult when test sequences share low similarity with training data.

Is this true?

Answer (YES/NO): NO